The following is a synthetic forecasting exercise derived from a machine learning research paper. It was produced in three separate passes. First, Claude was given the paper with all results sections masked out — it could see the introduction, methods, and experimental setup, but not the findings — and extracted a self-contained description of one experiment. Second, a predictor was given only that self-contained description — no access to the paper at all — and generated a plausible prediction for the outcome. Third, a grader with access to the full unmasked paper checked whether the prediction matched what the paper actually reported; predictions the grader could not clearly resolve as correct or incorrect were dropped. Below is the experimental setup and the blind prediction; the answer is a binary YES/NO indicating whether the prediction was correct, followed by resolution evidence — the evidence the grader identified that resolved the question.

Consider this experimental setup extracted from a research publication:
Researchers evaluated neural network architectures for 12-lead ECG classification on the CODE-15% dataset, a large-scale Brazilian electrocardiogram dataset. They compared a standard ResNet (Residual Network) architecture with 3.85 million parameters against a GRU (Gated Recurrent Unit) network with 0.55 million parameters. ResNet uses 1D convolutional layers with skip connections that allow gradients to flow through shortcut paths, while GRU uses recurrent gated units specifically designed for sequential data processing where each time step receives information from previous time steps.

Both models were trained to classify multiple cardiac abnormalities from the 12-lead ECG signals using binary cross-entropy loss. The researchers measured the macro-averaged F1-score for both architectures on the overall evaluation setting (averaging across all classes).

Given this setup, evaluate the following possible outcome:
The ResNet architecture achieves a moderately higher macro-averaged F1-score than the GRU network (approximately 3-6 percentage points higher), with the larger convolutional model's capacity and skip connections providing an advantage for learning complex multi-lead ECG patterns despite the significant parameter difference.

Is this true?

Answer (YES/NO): NO